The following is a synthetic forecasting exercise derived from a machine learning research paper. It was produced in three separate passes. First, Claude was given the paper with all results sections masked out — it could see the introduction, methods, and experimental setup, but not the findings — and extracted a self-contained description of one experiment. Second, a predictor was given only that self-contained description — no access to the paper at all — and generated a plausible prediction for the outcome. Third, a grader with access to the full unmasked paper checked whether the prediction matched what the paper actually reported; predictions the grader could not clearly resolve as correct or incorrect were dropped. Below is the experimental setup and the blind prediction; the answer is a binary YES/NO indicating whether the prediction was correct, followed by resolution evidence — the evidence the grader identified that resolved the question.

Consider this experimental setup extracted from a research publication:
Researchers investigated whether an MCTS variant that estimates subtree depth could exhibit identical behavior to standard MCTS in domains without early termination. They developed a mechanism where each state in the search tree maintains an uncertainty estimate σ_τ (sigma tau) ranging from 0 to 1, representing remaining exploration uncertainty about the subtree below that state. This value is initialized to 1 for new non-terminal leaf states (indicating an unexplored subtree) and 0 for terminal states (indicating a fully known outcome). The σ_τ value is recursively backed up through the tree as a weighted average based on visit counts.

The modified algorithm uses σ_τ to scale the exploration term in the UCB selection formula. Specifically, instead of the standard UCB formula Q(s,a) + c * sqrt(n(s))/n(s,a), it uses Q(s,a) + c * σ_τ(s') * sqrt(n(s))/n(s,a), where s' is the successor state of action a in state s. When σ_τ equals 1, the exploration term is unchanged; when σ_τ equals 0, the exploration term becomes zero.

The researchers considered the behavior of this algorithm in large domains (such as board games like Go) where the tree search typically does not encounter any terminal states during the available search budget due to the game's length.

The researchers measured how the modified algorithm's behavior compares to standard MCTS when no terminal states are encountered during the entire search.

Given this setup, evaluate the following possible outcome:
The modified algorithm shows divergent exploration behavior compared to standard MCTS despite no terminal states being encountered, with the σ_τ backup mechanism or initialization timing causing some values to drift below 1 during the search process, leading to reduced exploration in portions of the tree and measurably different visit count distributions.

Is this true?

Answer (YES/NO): NO